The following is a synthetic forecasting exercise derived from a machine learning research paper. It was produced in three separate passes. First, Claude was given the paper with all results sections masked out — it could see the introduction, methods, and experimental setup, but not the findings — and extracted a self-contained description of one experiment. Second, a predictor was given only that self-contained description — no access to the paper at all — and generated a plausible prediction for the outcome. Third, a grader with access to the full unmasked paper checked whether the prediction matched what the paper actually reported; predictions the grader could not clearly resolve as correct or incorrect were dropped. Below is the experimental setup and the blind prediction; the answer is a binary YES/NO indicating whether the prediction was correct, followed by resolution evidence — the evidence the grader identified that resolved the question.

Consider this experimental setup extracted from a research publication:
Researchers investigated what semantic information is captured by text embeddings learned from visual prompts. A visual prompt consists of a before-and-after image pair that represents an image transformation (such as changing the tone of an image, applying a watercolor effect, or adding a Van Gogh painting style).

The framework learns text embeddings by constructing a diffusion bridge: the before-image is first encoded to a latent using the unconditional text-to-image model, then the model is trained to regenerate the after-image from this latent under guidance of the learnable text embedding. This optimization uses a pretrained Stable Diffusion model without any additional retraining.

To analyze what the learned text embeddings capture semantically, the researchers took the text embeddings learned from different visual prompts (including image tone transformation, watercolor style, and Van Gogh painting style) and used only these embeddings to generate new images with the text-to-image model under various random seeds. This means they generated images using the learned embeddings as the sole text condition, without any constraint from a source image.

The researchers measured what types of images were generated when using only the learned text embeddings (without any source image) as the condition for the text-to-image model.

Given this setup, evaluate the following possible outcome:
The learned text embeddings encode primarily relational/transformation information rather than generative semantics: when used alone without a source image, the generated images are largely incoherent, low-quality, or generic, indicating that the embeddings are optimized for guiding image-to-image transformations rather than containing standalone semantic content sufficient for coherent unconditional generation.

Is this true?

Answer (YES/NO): NO